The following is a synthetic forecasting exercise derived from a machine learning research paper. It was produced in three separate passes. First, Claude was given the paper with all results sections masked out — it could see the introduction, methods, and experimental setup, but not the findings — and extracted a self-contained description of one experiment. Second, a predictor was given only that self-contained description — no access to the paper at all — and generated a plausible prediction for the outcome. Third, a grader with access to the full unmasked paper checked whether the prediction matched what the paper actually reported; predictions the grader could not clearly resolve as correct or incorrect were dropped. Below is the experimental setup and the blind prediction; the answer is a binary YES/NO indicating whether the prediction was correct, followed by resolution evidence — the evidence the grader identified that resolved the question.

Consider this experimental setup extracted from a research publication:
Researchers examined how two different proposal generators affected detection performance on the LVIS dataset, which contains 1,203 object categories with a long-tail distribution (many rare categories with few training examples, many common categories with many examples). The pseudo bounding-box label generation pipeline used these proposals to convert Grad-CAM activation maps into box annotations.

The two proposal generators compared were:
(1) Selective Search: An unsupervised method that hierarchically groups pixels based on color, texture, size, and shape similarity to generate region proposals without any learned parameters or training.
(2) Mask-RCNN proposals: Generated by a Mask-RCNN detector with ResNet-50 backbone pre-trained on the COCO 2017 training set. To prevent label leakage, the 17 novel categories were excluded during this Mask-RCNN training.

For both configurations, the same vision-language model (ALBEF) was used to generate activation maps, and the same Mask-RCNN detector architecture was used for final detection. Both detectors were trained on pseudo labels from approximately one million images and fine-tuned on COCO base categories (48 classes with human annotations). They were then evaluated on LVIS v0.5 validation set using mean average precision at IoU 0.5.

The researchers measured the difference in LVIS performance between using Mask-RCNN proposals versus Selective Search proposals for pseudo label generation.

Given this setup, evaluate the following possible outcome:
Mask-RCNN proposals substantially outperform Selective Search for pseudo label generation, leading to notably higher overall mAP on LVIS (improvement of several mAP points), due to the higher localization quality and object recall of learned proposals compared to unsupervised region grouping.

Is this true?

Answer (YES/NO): NO